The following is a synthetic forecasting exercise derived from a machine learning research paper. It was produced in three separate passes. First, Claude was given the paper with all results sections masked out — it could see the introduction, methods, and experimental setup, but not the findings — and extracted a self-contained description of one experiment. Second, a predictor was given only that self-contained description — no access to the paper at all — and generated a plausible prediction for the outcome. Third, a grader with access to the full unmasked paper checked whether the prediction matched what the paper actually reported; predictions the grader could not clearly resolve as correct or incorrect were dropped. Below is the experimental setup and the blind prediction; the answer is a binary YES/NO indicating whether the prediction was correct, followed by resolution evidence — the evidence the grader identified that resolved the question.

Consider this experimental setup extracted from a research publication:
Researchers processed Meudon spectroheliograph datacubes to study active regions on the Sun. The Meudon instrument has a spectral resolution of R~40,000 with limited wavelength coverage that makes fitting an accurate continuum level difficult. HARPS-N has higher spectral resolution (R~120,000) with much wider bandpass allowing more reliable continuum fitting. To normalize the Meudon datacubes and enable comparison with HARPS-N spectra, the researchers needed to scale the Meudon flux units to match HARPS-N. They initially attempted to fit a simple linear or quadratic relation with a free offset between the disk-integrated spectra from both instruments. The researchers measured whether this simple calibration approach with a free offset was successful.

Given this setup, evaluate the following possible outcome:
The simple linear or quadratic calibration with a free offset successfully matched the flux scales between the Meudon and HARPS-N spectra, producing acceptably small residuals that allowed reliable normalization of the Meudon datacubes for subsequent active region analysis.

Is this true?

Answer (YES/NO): NO